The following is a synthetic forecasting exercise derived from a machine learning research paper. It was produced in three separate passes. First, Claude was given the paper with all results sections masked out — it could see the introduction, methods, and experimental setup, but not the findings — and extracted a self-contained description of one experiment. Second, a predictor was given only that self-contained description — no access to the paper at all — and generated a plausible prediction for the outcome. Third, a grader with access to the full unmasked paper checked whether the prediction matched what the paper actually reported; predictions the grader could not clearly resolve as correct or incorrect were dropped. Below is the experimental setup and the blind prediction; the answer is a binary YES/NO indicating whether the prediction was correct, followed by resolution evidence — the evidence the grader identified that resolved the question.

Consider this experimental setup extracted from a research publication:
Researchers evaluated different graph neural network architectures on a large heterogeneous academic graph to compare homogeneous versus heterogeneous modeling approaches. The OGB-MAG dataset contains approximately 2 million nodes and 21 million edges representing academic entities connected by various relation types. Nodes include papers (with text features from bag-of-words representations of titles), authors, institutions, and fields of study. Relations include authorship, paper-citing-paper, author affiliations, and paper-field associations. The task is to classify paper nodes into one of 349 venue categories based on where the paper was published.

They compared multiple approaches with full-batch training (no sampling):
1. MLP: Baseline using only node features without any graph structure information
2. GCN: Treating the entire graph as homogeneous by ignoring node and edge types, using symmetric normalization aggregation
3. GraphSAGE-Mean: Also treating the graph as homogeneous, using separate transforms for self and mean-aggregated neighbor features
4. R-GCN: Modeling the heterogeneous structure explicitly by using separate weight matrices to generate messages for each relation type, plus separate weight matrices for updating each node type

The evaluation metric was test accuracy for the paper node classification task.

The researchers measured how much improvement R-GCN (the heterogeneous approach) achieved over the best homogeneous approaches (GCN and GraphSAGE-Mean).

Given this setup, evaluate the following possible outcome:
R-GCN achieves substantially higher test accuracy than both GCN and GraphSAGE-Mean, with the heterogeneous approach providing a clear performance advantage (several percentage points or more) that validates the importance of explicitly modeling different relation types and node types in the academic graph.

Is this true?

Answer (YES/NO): YES